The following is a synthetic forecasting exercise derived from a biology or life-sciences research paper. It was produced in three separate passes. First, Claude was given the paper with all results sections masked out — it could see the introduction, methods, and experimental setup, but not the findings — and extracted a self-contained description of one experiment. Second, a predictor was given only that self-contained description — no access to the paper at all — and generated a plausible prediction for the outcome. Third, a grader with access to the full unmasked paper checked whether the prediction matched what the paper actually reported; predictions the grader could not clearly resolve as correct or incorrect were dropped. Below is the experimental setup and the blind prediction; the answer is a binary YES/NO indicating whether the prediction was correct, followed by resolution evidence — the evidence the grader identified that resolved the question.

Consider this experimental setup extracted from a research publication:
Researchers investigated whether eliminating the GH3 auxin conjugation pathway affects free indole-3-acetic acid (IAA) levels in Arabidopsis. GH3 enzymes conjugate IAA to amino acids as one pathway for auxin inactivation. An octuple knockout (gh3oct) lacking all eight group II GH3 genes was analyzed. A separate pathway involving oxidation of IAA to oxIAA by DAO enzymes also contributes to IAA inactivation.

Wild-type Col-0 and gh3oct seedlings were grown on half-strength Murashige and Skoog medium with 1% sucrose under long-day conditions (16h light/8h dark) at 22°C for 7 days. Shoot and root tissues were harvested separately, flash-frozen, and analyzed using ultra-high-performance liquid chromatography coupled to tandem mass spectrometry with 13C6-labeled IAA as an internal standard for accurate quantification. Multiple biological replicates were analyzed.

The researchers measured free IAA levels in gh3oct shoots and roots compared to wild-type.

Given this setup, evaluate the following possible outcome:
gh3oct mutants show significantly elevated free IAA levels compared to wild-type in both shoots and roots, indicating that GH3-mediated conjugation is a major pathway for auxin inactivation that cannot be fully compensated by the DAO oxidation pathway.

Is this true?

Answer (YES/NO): NO